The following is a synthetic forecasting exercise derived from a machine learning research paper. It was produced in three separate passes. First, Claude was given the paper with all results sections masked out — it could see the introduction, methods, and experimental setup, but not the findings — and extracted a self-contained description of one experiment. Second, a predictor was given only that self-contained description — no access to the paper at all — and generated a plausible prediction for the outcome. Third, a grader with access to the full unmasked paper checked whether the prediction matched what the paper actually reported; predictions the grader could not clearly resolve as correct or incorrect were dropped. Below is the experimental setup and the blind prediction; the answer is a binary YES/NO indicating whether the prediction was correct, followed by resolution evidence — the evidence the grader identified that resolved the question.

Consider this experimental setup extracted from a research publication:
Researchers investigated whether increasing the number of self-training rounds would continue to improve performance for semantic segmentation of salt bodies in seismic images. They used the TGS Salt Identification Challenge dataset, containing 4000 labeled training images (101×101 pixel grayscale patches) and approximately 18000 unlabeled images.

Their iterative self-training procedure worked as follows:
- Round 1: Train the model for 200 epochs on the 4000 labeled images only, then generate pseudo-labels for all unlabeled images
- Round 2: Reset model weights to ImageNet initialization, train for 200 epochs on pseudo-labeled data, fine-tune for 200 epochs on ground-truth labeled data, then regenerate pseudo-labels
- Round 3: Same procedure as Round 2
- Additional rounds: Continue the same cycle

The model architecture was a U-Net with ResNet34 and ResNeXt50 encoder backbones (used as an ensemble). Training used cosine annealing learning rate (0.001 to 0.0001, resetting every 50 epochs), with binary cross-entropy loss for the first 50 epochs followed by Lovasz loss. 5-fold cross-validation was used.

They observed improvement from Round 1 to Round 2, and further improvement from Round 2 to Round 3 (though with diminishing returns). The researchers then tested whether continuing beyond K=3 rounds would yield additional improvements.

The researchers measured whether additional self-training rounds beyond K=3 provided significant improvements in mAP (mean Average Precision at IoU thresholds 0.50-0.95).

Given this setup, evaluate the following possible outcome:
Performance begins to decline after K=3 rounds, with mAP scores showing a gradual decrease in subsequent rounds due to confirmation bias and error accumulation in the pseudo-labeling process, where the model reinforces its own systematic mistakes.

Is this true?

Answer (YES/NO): NO